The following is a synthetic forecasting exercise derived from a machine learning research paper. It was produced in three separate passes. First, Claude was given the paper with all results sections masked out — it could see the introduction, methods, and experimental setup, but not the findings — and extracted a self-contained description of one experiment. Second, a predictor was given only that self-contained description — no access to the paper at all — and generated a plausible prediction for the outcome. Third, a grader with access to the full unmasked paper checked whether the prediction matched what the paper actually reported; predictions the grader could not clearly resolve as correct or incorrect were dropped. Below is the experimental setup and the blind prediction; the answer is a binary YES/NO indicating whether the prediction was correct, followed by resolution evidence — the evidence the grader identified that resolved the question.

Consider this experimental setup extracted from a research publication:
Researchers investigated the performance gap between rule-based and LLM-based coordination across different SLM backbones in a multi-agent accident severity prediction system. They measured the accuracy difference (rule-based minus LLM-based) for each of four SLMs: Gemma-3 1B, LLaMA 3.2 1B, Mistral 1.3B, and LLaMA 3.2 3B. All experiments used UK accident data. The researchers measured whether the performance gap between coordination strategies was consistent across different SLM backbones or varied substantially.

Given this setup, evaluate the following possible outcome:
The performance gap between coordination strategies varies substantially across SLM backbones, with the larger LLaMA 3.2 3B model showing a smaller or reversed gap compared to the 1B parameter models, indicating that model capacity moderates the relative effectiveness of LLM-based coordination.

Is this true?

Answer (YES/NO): NO